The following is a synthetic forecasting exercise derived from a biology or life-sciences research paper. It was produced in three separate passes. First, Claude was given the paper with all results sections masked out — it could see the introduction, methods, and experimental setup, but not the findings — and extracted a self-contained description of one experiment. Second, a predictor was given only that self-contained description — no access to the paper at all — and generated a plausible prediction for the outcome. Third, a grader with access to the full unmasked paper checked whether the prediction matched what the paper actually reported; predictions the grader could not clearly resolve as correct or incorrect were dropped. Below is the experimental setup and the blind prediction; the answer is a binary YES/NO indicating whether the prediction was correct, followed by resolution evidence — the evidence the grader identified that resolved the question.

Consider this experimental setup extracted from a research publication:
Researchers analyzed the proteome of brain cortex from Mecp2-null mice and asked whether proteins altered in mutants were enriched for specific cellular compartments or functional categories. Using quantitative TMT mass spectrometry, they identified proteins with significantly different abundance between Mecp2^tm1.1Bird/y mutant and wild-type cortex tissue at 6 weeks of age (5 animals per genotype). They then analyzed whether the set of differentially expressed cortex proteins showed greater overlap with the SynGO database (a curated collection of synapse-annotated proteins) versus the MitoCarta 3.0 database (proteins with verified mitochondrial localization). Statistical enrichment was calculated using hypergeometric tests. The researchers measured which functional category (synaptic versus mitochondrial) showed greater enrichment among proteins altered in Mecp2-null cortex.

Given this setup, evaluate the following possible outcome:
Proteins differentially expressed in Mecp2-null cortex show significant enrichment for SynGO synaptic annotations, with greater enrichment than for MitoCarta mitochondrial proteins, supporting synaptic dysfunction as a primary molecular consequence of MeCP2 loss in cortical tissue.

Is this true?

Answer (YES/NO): NO